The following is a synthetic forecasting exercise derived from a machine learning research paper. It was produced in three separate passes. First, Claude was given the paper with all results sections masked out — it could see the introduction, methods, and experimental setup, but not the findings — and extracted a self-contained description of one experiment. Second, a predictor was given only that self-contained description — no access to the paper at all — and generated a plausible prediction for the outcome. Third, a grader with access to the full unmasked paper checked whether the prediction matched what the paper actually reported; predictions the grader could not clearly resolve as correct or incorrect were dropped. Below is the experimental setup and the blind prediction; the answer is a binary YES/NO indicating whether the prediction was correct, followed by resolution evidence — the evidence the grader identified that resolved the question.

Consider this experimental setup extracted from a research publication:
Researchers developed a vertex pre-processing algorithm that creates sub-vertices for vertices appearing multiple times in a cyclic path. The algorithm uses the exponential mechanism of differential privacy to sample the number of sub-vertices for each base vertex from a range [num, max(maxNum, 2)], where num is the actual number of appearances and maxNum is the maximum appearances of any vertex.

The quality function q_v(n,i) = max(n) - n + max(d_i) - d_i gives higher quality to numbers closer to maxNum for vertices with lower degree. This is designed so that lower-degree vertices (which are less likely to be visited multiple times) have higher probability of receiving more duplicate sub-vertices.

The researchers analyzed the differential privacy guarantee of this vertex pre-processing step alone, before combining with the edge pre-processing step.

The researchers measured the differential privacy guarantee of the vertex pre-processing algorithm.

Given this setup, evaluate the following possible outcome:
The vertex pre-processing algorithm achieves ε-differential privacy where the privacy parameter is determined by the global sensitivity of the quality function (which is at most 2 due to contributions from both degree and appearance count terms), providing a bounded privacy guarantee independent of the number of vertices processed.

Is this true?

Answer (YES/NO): NO